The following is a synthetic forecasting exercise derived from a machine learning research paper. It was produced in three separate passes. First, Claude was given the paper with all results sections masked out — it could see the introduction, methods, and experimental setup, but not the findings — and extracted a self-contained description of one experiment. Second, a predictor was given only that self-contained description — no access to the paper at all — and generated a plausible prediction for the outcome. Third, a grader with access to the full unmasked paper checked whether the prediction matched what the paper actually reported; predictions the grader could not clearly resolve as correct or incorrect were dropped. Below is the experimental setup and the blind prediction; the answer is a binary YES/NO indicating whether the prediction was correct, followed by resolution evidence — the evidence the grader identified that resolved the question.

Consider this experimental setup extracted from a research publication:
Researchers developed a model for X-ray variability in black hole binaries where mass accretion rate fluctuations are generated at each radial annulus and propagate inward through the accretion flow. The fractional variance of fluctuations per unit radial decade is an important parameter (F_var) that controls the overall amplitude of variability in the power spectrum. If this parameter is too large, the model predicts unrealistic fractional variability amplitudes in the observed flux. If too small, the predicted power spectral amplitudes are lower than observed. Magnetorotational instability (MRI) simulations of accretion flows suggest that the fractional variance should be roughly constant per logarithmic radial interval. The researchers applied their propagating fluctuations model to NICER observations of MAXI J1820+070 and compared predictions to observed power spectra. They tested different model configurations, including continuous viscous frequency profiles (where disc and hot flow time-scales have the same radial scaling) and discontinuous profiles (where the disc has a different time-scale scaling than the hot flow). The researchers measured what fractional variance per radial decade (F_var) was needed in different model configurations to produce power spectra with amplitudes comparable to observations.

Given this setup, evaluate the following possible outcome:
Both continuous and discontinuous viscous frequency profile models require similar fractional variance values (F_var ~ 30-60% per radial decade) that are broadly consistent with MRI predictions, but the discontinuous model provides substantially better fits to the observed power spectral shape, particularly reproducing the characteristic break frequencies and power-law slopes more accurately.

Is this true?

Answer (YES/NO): NO